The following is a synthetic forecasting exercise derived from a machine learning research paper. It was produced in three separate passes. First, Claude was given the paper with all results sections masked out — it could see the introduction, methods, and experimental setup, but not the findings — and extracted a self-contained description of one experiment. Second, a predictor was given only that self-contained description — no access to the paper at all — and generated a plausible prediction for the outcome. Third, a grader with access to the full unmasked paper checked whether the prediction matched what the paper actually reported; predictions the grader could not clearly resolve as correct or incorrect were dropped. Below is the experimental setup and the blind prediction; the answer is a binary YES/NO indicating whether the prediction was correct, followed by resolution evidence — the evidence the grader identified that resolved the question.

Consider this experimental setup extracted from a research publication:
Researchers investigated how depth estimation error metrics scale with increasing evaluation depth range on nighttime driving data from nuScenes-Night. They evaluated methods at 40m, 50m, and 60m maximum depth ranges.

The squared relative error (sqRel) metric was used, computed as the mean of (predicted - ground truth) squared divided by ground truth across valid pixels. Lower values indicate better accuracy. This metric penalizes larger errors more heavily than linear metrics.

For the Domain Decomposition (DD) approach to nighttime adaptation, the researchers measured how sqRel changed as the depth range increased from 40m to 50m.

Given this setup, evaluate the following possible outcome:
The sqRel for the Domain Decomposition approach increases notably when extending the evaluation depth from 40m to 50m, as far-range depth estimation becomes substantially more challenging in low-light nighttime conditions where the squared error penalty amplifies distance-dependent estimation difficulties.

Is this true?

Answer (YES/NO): YES